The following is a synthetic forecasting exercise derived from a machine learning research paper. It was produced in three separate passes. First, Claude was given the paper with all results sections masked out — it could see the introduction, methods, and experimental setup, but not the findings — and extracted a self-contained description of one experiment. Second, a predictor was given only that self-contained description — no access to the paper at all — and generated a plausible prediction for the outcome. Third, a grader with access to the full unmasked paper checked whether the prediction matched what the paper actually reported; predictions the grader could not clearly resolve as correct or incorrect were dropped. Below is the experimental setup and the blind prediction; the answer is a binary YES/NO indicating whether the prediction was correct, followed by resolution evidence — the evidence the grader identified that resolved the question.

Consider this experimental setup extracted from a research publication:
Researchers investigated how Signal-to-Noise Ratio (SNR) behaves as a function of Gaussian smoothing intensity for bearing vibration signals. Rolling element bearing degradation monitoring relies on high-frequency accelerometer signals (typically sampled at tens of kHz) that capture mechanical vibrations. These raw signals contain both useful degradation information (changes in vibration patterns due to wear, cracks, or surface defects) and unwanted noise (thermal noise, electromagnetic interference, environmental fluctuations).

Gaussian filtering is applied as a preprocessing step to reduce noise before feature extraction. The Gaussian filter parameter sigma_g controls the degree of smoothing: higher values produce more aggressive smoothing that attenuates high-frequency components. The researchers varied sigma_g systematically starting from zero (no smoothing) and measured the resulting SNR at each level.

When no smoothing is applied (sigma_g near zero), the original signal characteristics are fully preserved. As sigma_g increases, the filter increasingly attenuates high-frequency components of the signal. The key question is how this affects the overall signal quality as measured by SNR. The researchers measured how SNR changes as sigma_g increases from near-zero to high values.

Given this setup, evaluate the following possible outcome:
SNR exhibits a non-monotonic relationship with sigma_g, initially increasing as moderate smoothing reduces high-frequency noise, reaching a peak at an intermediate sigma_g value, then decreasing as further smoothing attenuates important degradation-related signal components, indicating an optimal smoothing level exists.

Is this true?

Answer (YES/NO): NO